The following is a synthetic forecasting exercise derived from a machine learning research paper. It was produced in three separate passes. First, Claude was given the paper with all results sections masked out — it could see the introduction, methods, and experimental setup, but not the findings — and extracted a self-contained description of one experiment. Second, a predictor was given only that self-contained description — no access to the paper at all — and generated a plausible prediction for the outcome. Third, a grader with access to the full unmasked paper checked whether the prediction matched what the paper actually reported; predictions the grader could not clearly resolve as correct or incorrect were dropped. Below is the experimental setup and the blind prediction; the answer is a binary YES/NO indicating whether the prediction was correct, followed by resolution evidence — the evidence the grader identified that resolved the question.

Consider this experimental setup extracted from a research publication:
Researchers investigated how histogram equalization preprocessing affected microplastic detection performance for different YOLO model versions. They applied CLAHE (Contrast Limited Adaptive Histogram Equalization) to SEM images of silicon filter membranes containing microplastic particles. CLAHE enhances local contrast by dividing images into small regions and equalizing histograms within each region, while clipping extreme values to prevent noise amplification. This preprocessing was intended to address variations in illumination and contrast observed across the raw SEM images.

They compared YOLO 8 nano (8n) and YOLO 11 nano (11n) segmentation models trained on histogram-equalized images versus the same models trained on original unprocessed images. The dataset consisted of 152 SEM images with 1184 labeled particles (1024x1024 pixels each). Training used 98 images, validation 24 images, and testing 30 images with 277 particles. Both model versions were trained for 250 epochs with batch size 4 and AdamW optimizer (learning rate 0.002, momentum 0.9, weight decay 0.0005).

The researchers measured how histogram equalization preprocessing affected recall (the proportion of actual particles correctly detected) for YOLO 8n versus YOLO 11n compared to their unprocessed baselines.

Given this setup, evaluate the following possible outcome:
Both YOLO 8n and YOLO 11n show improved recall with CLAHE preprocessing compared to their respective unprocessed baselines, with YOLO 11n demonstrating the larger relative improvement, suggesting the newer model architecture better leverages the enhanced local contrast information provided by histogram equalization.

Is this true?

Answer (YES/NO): NO